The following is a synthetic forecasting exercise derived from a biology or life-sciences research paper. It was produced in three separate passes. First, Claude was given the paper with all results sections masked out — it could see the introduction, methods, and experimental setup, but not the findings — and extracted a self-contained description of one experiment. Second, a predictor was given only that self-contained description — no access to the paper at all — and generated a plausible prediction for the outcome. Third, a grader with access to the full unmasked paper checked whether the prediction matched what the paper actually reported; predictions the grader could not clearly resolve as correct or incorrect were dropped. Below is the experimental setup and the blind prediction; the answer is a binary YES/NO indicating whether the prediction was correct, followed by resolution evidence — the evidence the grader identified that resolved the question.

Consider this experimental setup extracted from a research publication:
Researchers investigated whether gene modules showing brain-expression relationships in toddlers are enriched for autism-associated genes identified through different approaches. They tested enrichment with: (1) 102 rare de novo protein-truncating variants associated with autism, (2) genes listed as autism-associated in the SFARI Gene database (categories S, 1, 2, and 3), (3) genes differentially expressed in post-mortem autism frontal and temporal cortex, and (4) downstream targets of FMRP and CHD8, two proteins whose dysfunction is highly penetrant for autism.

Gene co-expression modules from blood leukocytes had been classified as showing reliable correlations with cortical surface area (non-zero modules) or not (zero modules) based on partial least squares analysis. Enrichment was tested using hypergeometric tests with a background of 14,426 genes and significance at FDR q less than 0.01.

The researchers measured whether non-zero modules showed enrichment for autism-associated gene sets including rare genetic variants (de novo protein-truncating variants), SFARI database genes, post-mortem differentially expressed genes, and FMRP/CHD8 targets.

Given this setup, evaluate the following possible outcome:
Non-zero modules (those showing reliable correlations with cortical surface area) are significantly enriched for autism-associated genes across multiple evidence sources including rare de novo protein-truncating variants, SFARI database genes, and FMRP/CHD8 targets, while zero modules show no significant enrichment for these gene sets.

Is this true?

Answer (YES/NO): NO